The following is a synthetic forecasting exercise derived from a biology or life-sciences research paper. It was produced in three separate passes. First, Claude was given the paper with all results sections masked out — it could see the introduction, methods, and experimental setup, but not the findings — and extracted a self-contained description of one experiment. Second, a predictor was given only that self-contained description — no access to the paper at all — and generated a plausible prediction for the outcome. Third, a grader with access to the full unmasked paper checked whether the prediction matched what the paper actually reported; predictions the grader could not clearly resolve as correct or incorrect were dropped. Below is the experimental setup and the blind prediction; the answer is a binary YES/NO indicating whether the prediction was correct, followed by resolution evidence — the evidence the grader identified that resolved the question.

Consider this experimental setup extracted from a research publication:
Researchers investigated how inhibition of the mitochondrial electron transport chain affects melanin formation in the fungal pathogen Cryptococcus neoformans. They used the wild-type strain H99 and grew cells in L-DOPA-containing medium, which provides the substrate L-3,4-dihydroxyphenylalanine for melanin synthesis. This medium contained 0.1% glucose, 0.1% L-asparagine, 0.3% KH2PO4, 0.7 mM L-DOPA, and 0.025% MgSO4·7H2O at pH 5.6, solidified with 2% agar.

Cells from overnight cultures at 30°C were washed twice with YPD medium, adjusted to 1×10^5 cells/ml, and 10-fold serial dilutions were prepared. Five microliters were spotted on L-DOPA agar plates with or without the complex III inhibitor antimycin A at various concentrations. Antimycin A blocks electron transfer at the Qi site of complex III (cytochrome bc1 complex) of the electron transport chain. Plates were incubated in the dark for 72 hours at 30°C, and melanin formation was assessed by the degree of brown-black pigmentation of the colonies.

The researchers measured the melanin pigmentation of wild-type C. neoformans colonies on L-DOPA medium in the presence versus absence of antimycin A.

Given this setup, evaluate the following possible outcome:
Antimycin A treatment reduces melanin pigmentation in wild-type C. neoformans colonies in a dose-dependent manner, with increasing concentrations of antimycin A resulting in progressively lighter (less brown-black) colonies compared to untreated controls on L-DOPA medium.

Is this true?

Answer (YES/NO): NO